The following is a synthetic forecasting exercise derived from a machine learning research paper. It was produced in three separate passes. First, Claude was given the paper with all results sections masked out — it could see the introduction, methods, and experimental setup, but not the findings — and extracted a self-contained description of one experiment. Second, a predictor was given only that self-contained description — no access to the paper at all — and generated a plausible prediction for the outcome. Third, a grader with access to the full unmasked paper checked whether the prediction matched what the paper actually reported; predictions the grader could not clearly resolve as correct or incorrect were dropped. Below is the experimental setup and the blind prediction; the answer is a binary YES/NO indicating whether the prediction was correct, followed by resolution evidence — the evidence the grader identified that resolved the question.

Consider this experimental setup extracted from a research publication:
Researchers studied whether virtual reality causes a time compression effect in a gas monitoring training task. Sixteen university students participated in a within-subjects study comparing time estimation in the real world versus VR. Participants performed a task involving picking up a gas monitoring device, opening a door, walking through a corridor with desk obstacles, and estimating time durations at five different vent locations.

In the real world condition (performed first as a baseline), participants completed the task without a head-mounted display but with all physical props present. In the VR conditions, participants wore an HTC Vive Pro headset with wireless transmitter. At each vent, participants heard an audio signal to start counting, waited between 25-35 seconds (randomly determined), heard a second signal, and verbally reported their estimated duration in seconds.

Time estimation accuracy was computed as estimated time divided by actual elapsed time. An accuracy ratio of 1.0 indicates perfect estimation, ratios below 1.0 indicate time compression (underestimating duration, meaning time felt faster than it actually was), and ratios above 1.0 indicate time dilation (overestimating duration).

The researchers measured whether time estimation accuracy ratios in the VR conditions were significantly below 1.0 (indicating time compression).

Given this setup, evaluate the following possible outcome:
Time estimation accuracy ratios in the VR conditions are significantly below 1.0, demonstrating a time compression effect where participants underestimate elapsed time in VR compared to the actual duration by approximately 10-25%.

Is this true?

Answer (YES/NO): NO